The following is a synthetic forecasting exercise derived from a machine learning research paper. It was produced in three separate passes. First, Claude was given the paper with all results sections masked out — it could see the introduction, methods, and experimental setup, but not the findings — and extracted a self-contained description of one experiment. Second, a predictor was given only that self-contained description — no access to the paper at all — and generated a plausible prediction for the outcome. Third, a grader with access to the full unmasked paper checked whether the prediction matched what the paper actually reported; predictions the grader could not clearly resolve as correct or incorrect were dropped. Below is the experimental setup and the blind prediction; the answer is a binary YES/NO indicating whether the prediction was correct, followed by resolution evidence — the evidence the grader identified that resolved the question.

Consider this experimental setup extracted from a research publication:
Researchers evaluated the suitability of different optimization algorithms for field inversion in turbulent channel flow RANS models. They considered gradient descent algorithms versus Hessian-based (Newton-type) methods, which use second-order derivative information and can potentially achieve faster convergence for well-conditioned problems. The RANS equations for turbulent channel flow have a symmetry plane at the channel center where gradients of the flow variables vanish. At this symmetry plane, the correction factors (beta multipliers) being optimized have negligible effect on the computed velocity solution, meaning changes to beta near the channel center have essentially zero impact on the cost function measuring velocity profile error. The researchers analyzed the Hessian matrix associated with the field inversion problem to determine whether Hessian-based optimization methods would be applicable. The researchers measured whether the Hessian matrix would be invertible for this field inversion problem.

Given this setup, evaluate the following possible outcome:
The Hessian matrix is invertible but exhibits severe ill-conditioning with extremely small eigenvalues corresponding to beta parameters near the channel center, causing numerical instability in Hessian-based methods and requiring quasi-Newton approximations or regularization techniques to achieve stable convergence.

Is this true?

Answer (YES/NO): NO